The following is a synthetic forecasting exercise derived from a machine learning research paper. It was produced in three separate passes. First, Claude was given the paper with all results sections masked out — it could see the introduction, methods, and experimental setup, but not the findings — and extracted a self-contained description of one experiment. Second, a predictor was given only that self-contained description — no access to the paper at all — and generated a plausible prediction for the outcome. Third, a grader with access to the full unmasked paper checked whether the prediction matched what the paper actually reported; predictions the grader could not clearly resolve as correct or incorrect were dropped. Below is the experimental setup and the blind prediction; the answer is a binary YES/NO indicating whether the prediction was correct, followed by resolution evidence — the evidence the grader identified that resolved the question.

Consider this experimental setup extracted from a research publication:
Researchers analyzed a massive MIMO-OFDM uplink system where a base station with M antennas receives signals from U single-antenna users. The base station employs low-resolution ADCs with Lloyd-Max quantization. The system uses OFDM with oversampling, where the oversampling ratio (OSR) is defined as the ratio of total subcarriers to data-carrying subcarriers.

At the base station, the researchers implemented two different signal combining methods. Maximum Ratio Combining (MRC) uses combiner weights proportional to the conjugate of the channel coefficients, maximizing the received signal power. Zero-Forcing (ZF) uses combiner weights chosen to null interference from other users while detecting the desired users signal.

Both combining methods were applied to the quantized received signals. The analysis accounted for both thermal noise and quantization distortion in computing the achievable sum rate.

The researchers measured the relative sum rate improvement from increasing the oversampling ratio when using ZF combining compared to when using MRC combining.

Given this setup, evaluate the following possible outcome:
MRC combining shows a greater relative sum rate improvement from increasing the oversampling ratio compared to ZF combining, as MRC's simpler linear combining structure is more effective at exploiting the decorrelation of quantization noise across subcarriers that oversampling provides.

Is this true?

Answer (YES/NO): NO